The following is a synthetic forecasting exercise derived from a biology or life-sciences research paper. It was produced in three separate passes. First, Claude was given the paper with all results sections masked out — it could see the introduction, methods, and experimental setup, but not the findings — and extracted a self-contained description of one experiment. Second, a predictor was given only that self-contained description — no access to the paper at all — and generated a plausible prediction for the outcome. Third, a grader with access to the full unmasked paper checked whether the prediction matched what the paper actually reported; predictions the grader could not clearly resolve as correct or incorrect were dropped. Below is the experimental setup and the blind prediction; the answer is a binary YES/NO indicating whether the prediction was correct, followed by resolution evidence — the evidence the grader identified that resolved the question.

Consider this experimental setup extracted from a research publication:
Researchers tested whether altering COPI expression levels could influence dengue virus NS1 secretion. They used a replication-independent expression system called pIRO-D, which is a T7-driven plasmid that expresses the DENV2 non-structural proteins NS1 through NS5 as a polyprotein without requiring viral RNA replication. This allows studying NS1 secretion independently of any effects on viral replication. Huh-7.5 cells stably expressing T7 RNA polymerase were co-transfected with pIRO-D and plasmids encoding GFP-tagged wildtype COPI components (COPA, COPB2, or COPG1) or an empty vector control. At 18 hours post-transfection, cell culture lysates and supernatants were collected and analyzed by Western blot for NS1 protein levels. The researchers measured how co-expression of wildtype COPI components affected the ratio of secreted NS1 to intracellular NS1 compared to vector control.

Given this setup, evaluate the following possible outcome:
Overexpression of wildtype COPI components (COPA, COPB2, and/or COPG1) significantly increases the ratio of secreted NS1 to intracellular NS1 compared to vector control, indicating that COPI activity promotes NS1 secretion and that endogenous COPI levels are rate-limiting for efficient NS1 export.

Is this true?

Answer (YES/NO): NO